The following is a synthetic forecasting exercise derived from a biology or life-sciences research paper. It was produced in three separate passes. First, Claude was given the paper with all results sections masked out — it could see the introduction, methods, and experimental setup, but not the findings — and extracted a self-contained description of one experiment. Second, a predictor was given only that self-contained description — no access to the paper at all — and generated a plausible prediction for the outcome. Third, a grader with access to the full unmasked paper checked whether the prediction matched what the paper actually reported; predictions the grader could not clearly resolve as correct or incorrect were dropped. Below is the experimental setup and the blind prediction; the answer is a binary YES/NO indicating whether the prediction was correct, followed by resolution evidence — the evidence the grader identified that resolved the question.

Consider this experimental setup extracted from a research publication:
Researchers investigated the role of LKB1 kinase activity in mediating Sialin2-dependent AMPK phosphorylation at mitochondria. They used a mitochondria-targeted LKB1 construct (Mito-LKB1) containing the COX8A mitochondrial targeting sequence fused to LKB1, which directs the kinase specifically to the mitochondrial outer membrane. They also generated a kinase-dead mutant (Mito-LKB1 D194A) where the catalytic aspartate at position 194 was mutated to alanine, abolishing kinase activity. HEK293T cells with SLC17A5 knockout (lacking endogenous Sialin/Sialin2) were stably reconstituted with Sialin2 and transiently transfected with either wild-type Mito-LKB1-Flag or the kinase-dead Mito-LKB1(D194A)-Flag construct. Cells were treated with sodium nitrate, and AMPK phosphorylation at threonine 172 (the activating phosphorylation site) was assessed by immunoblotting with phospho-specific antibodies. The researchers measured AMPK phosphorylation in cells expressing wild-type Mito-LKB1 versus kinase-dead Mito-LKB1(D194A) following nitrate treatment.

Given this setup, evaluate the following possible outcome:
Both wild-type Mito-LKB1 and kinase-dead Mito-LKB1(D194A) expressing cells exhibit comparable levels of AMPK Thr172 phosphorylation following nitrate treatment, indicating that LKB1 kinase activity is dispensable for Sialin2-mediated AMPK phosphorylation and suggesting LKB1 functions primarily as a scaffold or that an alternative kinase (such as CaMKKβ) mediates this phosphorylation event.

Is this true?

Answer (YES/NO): NO